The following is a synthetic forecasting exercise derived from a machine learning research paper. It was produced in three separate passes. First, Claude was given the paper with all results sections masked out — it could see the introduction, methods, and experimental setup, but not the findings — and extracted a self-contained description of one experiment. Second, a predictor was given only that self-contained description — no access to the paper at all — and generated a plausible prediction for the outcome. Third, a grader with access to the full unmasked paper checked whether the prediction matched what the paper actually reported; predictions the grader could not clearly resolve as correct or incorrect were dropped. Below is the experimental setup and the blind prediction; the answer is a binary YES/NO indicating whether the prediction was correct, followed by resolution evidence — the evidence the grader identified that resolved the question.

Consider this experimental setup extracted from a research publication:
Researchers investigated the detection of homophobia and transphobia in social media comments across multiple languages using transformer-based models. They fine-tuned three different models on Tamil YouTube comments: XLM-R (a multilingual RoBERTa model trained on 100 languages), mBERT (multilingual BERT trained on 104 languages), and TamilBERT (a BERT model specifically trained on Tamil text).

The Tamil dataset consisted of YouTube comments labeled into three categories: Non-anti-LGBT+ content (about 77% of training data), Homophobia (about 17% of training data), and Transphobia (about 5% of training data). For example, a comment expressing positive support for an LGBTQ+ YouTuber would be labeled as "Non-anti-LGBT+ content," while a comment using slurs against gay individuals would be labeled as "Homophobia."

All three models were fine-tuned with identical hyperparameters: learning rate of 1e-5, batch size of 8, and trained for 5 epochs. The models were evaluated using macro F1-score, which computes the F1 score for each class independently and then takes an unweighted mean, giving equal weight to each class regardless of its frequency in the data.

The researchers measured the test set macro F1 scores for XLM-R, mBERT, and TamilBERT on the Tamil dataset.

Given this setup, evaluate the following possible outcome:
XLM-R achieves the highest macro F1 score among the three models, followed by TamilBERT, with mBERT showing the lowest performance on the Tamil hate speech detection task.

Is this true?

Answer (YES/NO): NO